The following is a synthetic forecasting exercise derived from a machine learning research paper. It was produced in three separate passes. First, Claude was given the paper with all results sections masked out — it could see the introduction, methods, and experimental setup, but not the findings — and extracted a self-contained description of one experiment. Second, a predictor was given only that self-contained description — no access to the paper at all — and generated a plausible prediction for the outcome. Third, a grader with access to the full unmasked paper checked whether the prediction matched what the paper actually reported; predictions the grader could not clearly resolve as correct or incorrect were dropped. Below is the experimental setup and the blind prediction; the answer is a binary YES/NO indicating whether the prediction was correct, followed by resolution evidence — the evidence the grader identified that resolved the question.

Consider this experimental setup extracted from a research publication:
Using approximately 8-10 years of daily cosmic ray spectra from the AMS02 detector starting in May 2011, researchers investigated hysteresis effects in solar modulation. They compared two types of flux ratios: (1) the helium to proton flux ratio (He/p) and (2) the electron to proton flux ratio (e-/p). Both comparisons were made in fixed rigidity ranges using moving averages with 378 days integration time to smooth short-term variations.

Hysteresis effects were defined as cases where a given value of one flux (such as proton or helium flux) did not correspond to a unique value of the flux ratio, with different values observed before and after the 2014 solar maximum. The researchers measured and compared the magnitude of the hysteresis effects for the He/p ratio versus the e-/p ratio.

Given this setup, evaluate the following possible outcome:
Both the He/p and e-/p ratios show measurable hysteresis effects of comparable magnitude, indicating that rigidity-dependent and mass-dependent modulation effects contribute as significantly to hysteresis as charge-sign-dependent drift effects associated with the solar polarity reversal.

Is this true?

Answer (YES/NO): NO